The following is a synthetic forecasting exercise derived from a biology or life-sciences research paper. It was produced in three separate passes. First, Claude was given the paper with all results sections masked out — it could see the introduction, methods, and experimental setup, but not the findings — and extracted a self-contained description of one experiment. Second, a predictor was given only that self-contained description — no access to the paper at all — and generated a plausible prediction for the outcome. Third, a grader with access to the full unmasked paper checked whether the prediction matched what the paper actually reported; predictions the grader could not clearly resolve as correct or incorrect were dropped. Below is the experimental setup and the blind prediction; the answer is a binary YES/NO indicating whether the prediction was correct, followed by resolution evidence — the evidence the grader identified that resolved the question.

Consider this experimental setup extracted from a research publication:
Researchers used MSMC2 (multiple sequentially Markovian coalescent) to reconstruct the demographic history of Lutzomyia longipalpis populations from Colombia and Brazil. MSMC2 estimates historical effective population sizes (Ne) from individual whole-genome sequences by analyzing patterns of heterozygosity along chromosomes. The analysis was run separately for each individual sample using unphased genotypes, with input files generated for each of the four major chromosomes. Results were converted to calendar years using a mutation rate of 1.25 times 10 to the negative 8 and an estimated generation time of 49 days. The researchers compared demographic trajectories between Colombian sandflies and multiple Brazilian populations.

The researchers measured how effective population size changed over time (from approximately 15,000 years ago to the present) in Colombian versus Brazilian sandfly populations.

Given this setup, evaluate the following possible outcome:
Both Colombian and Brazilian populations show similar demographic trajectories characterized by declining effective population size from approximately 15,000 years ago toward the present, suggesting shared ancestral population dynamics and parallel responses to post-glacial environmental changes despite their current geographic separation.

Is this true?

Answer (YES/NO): NO